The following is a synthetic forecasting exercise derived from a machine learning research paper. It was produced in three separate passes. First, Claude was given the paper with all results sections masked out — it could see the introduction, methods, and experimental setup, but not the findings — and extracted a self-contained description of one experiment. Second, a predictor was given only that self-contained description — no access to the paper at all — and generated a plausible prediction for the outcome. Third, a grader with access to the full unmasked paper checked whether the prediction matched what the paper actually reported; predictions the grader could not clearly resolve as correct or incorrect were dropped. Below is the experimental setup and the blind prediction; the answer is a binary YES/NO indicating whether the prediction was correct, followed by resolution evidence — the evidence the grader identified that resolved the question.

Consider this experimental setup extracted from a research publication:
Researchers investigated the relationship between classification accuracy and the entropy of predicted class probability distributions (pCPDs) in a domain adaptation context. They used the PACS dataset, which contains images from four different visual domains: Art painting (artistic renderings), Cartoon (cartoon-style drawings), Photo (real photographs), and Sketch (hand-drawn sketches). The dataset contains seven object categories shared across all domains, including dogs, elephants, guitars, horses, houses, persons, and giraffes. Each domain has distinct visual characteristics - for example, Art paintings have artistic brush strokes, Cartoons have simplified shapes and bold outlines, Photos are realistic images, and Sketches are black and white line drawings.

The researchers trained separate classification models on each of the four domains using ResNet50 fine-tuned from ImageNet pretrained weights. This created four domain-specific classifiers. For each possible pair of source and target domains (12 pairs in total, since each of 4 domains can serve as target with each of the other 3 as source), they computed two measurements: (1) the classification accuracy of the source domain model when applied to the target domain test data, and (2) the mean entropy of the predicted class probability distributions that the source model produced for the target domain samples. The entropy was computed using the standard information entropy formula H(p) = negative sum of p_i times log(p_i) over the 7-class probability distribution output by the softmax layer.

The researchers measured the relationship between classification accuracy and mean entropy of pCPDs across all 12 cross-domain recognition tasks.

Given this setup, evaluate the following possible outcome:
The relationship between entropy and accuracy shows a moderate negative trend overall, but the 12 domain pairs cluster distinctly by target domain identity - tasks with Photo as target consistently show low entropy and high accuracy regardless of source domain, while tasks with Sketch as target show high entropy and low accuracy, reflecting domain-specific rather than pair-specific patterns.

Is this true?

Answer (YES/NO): NO